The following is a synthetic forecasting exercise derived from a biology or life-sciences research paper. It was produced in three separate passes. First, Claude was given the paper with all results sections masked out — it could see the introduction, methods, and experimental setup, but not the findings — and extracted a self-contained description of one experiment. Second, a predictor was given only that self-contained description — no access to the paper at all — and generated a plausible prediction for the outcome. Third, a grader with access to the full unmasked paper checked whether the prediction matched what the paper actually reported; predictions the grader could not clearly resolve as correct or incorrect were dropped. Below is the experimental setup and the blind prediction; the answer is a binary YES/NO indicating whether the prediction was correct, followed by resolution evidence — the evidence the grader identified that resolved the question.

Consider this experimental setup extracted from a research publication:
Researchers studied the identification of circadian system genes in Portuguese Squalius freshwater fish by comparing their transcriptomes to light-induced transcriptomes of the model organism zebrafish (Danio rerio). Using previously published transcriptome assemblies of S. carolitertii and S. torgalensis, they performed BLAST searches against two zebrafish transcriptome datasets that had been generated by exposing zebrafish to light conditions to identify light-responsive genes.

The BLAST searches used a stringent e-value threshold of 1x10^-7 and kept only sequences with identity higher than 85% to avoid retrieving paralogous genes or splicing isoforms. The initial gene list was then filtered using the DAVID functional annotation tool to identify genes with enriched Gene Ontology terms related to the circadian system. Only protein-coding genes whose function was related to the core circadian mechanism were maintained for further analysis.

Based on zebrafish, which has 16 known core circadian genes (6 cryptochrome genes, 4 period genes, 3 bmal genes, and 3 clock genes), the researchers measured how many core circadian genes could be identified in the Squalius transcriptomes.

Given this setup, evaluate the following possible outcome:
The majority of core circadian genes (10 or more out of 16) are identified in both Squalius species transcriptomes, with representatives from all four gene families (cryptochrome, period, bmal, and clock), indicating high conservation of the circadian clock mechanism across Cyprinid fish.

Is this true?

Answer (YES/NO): YES